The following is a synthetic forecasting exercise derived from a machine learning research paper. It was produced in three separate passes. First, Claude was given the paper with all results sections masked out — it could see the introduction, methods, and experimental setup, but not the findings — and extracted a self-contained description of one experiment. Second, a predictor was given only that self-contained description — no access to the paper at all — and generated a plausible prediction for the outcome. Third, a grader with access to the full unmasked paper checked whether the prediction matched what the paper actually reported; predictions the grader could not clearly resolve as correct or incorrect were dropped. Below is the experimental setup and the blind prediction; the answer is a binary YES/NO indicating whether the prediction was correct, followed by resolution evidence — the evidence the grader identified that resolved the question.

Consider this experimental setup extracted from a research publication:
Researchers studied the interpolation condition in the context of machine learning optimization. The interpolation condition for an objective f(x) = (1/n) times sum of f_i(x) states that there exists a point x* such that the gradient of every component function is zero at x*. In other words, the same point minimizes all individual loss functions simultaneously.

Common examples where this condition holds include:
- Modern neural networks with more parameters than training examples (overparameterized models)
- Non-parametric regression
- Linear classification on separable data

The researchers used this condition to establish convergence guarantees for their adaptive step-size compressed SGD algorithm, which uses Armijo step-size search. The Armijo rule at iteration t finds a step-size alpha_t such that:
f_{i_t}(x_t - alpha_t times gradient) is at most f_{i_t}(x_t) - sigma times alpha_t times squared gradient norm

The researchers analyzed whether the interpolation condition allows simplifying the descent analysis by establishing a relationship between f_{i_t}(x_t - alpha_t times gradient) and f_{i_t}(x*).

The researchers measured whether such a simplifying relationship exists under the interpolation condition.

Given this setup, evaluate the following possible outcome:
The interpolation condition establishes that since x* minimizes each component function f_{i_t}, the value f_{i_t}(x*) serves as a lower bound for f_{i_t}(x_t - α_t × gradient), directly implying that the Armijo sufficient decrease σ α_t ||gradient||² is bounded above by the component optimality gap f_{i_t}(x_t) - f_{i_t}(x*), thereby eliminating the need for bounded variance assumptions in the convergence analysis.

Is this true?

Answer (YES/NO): YES